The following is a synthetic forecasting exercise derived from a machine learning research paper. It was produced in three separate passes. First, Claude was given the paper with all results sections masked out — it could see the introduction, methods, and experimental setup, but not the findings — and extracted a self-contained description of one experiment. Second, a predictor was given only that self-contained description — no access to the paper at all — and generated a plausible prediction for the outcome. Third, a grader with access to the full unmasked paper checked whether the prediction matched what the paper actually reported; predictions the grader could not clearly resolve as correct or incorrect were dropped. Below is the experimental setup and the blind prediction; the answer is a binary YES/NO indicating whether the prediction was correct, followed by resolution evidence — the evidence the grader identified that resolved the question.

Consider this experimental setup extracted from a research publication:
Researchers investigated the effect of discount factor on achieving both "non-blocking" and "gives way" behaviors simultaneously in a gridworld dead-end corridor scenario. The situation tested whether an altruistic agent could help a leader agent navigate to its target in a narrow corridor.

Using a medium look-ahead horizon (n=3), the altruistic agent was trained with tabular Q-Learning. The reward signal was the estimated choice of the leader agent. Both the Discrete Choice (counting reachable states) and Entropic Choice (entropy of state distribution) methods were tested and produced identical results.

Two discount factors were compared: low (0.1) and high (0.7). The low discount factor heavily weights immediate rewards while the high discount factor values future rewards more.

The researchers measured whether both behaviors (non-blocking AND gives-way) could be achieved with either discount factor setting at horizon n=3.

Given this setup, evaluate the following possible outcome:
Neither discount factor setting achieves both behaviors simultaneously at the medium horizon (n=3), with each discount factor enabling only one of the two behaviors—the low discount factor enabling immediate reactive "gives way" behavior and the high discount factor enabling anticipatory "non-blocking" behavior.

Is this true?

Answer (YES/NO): NO